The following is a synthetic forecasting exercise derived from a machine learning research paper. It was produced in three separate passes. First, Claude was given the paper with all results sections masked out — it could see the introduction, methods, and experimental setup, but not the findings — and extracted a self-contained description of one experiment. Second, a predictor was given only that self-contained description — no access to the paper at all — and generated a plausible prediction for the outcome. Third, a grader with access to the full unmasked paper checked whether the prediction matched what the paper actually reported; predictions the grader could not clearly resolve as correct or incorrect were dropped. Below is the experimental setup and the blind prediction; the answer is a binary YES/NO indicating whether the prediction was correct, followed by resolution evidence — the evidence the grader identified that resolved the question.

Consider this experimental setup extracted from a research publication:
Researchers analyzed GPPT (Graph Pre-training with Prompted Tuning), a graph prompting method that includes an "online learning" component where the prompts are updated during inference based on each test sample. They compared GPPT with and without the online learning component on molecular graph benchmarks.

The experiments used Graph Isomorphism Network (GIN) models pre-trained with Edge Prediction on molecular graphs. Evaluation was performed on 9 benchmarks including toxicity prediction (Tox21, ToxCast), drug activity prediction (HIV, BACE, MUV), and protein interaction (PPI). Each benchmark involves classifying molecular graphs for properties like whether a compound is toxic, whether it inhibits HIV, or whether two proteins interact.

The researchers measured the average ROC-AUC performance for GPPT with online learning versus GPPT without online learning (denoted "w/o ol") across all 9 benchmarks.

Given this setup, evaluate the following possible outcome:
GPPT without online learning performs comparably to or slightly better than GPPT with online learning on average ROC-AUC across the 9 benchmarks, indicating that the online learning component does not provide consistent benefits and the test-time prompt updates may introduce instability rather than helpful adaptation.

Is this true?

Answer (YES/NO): NO